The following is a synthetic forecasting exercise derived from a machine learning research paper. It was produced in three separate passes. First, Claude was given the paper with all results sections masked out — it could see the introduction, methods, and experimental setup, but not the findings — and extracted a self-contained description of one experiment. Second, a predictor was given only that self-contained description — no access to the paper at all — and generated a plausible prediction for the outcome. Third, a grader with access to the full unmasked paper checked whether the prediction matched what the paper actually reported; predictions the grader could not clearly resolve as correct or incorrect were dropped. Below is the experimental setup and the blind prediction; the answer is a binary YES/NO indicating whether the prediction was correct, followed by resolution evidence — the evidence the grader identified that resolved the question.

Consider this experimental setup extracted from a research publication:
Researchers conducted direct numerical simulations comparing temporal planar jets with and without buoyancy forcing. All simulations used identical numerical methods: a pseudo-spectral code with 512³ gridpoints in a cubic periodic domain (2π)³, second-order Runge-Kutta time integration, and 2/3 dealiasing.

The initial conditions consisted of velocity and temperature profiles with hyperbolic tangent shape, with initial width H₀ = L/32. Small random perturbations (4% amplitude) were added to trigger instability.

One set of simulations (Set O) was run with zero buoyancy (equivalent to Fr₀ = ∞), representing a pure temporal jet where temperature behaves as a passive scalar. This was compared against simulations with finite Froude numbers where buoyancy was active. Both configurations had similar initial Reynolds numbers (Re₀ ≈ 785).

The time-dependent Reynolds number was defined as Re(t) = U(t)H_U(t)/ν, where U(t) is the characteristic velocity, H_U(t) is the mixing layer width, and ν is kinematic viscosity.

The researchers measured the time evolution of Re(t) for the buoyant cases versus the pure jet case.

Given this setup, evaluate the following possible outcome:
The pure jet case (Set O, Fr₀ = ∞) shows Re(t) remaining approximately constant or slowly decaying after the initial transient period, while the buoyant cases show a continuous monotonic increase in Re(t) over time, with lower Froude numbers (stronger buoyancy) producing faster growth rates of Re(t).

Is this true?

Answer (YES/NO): YES